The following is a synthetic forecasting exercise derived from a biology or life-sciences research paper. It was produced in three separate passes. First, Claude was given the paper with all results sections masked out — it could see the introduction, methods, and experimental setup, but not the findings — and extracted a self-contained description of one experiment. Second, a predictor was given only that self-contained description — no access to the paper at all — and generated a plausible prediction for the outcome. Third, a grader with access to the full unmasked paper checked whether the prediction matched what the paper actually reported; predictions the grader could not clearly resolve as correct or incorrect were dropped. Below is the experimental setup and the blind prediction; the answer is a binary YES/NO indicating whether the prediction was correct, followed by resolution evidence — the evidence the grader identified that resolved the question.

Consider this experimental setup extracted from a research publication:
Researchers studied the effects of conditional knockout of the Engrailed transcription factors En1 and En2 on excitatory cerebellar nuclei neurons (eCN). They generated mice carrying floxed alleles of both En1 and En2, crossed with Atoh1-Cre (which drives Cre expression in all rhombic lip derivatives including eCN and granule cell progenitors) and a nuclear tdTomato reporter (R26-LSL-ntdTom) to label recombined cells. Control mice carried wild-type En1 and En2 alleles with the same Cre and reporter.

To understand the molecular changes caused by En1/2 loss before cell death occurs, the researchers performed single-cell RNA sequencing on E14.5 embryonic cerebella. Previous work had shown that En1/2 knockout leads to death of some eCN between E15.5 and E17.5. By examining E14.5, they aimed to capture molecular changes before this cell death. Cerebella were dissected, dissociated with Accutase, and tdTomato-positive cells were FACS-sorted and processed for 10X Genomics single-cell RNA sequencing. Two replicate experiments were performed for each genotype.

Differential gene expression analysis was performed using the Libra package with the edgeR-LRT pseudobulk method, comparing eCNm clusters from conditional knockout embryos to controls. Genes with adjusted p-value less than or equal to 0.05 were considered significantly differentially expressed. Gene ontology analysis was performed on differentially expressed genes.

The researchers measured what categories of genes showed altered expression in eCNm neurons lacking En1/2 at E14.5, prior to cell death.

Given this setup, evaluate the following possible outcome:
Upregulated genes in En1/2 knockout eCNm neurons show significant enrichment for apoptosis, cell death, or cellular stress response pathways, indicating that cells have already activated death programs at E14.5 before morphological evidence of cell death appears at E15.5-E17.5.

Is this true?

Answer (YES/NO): NO